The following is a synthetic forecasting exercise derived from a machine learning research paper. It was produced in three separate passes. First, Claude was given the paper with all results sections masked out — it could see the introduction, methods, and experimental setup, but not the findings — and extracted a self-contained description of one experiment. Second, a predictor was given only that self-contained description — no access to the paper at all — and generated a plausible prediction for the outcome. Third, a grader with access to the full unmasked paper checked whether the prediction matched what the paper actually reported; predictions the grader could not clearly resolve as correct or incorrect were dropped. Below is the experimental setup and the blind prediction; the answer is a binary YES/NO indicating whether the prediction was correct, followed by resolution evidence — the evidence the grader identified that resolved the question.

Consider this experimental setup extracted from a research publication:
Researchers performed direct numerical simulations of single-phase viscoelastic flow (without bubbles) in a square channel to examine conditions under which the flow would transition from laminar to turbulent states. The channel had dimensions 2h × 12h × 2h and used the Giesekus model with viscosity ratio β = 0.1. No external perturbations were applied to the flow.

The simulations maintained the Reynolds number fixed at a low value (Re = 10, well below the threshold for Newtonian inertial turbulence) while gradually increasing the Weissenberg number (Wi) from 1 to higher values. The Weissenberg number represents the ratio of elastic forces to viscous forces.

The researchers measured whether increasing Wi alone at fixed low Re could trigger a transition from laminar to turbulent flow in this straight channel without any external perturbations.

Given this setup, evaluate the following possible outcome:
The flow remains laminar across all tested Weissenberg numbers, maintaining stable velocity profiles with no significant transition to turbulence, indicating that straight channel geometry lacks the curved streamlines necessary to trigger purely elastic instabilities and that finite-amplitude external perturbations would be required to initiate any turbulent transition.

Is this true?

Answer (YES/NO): YES